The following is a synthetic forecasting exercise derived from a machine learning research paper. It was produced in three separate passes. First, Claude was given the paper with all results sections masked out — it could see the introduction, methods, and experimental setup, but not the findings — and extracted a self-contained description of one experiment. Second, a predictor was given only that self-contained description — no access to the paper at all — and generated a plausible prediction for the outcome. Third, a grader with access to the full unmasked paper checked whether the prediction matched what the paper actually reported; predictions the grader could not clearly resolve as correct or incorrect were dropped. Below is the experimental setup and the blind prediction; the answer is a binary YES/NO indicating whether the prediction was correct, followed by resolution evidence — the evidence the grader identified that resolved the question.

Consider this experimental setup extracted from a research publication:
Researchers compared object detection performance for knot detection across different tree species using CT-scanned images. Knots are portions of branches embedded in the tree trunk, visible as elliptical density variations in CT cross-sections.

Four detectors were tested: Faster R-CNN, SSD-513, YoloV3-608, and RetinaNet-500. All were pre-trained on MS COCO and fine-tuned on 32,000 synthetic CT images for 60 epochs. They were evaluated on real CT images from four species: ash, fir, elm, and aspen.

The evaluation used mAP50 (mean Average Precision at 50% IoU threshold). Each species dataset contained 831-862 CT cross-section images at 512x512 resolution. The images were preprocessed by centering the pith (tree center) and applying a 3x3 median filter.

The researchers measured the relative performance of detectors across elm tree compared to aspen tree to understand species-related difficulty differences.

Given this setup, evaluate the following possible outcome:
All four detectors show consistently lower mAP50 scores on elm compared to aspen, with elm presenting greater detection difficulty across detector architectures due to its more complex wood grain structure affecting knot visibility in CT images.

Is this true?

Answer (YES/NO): NO